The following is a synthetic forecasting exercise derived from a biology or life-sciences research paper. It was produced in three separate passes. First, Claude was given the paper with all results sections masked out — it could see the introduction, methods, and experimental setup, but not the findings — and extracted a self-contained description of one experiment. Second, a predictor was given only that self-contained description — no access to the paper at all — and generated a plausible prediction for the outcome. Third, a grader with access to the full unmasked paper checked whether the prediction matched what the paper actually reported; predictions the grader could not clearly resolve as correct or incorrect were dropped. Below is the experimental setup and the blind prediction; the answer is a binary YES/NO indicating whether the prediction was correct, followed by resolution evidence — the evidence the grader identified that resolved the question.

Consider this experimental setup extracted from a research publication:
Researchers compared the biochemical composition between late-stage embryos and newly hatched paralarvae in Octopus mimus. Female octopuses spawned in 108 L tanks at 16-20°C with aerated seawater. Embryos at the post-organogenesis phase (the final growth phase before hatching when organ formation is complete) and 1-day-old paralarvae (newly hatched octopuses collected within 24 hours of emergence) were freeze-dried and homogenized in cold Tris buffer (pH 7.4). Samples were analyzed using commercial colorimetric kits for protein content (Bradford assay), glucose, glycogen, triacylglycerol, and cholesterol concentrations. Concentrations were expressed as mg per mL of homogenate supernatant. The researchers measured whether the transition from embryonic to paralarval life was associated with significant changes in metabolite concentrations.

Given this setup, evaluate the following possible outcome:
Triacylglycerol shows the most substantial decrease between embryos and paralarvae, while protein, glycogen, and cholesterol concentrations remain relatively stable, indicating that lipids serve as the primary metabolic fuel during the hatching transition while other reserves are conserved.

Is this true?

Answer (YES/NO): NO